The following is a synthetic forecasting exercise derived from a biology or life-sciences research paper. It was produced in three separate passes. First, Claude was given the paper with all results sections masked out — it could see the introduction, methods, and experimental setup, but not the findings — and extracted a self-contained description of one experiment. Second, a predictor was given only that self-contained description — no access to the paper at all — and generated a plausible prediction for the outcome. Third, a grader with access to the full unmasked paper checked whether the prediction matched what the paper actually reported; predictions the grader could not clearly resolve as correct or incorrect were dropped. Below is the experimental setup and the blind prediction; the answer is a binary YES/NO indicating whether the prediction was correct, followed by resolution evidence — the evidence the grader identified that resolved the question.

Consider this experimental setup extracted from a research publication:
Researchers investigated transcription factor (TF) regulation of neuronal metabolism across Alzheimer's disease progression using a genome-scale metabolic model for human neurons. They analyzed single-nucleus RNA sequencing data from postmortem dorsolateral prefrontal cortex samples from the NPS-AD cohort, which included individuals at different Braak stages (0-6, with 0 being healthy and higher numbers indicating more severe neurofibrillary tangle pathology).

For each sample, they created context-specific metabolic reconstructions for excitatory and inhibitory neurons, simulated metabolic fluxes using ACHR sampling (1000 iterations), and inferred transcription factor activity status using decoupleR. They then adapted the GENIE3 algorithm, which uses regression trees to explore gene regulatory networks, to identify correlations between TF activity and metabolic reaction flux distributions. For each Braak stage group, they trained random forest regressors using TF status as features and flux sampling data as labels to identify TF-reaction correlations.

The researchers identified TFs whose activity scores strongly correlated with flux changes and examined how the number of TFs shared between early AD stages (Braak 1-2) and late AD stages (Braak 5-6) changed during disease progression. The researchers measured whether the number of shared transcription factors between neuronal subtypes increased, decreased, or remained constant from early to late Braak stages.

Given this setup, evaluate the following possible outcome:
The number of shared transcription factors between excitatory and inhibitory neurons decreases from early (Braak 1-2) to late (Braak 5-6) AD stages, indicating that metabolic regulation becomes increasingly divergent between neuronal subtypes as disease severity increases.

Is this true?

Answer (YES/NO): NO